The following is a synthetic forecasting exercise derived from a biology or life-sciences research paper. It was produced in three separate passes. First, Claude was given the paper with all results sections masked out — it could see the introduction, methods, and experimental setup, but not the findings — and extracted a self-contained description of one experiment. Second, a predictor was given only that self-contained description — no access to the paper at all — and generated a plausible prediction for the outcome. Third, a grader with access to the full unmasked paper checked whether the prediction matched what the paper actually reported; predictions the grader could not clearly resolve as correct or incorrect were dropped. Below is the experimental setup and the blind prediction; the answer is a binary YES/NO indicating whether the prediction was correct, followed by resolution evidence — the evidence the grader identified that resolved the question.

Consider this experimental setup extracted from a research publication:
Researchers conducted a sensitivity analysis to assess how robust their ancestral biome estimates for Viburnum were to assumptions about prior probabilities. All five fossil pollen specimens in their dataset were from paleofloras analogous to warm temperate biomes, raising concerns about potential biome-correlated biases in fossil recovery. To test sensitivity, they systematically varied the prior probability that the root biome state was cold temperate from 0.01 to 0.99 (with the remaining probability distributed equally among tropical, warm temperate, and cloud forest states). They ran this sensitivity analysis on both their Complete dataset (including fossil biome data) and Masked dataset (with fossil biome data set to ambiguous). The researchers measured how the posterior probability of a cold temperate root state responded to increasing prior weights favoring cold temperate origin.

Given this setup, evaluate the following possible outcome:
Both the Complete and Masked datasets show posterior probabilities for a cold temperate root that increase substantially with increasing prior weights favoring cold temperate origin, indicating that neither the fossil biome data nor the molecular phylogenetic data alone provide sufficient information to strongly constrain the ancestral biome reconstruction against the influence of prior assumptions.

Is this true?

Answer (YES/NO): NO